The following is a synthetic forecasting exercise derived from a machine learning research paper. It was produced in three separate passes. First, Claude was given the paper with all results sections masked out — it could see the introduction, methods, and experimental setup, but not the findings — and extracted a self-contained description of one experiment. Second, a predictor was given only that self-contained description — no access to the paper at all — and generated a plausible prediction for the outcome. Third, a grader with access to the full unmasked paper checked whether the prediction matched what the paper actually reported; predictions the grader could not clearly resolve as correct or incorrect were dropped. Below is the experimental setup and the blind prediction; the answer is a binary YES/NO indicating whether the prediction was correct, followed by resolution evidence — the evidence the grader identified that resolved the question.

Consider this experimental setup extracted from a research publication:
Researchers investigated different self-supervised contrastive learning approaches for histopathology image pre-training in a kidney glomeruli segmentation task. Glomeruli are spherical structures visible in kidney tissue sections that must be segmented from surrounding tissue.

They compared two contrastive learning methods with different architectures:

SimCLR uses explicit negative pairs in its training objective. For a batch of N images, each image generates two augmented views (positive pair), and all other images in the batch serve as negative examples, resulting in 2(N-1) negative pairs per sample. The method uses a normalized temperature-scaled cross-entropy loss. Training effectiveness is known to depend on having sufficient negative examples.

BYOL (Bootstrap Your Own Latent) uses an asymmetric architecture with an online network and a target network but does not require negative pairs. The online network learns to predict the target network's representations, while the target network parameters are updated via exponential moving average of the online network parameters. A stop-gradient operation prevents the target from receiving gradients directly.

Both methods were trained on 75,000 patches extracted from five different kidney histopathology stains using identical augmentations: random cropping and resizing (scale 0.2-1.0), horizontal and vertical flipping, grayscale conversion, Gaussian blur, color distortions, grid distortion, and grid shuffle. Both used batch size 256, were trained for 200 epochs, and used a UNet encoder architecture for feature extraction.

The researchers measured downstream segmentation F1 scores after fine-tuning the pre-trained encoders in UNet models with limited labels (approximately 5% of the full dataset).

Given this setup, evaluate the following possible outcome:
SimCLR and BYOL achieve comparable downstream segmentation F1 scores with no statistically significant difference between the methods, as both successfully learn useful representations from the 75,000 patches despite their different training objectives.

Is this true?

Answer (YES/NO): NO